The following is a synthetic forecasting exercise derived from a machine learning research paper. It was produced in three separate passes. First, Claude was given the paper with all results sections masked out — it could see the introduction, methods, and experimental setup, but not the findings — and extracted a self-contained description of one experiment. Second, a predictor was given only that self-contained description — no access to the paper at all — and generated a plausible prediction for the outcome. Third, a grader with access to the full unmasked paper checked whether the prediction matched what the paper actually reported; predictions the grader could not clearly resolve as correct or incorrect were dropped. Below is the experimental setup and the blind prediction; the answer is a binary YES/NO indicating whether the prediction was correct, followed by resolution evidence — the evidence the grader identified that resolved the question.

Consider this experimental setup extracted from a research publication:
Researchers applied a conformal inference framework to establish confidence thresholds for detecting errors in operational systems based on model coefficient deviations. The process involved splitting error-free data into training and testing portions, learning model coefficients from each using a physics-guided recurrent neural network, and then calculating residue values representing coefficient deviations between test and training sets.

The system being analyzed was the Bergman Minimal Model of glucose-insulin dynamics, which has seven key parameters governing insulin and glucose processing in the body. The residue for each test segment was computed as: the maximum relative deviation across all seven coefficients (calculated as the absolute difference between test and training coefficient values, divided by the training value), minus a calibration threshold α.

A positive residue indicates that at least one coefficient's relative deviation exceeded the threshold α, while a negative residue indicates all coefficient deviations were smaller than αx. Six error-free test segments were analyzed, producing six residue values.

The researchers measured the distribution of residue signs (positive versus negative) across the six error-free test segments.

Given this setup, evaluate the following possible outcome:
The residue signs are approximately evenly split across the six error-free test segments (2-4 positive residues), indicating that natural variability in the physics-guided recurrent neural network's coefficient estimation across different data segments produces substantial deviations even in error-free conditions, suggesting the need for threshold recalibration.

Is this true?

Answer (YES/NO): NO